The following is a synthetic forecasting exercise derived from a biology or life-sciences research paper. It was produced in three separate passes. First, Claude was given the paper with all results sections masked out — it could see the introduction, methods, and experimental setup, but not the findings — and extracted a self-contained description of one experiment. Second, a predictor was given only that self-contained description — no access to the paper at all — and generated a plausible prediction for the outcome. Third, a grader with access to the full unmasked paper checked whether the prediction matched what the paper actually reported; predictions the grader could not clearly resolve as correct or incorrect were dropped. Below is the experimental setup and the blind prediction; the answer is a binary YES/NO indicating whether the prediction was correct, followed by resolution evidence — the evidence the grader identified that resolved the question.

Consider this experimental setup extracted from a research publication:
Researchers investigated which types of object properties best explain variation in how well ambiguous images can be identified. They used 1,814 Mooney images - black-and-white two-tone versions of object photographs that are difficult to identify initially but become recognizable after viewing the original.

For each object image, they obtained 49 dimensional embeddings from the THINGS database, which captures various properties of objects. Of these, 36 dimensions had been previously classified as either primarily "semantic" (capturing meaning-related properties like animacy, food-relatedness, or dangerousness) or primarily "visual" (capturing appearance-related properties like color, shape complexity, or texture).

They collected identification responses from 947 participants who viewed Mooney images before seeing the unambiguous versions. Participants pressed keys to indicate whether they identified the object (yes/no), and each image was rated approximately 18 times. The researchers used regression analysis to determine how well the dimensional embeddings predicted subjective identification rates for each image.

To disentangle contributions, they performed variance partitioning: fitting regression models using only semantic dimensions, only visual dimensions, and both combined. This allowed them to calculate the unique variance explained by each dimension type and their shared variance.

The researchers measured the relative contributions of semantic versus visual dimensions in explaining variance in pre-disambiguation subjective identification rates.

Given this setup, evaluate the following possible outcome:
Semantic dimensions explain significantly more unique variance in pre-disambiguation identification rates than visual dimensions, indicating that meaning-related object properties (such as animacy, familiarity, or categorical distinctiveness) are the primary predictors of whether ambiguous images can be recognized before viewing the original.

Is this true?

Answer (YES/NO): YES